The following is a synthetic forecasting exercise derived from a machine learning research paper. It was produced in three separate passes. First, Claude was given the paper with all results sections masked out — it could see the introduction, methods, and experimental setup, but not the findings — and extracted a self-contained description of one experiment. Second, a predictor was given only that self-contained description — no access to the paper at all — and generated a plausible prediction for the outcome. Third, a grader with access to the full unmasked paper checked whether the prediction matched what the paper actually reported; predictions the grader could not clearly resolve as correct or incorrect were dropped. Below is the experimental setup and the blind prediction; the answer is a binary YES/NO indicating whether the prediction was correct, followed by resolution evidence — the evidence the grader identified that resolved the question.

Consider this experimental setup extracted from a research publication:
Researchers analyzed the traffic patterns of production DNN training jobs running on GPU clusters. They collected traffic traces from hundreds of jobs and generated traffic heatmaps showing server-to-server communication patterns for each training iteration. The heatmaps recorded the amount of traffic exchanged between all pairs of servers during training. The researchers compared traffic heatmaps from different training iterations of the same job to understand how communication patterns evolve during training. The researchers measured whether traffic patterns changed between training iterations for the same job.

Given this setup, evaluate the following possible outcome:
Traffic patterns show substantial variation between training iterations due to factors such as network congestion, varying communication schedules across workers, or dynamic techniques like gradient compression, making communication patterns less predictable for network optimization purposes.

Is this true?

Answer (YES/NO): NO